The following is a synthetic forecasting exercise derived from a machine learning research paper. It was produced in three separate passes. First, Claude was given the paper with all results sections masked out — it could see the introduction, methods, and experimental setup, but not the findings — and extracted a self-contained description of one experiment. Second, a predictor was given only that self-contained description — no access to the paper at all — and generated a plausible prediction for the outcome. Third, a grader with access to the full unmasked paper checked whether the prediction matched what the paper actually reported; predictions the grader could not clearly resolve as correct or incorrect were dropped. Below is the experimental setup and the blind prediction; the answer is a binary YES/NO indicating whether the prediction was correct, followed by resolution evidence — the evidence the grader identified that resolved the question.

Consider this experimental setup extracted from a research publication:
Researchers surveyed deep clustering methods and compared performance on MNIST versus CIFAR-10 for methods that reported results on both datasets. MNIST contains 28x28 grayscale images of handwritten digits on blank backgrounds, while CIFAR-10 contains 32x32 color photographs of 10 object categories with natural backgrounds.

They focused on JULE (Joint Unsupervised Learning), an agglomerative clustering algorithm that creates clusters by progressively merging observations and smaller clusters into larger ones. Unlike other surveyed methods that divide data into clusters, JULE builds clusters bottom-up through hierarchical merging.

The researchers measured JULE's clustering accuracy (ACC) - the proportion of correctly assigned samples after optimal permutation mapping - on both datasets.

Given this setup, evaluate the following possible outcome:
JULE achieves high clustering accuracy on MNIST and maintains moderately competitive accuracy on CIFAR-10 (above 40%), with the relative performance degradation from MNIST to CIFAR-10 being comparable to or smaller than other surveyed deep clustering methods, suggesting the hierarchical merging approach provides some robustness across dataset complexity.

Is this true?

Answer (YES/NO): NO